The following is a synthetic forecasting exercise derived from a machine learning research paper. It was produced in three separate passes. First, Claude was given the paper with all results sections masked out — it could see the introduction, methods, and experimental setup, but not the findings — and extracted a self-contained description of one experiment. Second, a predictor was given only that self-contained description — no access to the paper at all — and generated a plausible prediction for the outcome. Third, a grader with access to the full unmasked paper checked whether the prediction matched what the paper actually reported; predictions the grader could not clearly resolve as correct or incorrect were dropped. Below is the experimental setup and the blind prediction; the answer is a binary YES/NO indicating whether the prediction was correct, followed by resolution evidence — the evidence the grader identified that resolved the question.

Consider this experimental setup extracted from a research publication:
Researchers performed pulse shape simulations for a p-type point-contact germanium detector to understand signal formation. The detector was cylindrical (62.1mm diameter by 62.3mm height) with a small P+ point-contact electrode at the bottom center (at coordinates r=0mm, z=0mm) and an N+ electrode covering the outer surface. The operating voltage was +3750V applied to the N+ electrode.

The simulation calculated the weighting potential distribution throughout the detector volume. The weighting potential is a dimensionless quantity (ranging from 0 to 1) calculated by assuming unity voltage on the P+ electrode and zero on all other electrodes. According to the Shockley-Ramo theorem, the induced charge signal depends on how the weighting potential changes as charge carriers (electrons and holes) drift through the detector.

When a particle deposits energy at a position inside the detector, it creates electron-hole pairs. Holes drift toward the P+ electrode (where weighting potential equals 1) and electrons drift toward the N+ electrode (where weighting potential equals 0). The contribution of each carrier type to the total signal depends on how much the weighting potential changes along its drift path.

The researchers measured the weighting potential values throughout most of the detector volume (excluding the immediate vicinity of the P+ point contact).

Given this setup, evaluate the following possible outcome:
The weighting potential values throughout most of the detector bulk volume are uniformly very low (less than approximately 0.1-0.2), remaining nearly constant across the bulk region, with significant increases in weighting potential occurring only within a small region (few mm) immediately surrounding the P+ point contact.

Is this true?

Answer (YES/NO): YES